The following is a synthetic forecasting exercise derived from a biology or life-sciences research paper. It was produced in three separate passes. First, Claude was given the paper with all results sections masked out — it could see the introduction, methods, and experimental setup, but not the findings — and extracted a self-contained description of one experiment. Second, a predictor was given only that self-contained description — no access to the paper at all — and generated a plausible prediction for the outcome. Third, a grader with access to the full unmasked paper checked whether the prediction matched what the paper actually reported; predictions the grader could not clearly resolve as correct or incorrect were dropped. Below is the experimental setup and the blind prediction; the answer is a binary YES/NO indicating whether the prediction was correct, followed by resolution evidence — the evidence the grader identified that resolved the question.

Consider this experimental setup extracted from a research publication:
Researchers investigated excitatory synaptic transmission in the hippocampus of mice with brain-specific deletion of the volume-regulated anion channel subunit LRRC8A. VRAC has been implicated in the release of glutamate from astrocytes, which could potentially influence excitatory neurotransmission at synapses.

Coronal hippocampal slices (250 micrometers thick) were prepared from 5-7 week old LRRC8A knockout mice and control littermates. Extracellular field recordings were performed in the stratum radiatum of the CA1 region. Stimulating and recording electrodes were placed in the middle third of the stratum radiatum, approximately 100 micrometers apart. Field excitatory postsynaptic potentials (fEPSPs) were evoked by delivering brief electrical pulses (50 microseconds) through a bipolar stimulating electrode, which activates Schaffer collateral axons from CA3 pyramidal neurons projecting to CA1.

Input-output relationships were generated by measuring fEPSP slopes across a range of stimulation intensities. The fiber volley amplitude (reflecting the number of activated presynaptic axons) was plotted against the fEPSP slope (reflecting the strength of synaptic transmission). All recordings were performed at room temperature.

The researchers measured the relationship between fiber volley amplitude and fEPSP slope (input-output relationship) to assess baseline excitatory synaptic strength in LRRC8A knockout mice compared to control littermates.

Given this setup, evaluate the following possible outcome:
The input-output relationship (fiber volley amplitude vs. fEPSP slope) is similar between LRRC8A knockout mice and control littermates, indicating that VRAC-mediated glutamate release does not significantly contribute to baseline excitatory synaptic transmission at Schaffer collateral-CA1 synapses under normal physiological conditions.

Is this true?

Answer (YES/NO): YES